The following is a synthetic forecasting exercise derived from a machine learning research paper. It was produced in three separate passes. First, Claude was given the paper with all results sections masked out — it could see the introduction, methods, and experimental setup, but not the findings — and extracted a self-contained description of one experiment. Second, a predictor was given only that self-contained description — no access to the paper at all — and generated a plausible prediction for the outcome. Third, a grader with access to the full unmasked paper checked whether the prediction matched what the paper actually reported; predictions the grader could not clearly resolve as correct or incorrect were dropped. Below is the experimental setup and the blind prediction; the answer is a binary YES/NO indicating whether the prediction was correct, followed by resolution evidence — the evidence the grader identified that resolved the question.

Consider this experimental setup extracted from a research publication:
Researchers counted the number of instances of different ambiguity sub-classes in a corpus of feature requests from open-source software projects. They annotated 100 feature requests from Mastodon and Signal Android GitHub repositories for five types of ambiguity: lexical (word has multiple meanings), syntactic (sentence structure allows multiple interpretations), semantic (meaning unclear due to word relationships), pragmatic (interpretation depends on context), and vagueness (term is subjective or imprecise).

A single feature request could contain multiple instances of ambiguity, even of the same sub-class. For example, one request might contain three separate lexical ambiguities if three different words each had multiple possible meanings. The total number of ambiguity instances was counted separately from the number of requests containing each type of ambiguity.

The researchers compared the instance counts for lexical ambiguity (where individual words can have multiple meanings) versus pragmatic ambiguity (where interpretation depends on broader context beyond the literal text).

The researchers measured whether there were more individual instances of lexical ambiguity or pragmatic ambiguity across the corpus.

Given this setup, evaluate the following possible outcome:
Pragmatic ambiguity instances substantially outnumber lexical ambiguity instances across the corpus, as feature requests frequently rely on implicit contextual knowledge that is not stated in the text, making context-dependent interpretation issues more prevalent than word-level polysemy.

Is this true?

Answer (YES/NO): NO